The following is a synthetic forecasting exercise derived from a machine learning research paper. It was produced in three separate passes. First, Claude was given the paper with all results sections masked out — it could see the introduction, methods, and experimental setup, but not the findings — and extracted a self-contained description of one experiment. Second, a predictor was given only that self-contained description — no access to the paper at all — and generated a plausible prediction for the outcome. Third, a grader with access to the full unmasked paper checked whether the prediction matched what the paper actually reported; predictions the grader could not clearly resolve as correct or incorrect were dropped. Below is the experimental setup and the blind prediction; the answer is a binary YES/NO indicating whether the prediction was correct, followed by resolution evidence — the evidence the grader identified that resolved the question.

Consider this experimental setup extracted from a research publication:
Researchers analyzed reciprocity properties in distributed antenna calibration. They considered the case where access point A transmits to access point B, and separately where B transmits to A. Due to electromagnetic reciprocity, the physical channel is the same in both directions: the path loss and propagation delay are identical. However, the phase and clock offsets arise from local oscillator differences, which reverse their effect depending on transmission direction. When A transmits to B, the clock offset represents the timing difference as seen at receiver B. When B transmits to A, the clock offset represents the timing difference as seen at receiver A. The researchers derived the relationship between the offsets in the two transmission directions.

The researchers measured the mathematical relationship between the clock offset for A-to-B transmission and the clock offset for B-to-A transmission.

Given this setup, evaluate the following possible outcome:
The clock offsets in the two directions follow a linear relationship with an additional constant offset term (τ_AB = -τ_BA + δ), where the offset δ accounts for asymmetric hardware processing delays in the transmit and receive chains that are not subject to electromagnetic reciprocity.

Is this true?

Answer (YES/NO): NO